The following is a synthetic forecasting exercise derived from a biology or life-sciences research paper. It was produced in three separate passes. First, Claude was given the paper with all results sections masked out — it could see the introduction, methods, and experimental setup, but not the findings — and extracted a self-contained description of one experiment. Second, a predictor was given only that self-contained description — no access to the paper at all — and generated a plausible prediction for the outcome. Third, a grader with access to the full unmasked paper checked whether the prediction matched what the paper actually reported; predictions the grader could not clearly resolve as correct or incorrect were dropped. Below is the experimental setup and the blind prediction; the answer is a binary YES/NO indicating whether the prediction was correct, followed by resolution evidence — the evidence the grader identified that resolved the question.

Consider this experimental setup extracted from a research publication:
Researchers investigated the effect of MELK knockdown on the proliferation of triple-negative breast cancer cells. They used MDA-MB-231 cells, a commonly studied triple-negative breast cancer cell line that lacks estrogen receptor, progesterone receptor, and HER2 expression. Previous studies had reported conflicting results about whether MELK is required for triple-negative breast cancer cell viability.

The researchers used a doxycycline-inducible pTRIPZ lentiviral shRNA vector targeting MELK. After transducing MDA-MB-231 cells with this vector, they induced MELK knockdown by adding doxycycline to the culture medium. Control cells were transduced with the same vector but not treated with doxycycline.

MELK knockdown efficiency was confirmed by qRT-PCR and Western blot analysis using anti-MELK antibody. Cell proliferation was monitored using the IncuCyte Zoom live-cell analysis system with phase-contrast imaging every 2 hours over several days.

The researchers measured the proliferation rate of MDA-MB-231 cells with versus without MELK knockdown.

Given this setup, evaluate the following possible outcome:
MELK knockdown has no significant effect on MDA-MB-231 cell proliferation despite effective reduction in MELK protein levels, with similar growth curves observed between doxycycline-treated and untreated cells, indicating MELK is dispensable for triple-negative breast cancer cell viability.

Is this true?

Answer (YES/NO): YES